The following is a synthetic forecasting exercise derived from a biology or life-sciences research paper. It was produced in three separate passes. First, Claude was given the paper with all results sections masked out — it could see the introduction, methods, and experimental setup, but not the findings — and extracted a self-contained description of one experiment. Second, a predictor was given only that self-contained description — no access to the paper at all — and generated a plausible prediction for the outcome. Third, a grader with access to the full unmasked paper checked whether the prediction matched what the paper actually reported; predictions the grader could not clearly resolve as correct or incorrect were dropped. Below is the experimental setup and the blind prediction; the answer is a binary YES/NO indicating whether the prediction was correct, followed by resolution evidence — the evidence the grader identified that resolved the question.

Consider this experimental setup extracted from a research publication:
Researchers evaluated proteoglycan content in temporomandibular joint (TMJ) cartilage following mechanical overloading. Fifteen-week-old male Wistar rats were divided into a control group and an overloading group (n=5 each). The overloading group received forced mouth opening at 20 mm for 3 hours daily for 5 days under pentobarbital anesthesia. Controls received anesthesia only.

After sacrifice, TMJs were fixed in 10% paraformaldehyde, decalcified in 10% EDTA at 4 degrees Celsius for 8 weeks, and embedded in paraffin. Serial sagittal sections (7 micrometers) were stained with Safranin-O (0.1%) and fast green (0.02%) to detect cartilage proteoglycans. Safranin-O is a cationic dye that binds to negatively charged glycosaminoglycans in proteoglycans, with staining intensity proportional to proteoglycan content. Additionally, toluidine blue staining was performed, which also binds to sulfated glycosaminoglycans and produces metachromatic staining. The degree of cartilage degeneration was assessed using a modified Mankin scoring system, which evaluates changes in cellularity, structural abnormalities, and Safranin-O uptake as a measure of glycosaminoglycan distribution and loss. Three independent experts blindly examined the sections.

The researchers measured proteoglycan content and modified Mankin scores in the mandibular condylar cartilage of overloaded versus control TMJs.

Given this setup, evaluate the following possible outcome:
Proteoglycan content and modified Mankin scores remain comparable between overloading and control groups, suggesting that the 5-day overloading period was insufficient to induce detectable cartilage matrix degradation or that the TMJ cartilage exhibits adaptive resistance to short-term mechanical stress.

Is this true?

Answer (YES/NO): NO